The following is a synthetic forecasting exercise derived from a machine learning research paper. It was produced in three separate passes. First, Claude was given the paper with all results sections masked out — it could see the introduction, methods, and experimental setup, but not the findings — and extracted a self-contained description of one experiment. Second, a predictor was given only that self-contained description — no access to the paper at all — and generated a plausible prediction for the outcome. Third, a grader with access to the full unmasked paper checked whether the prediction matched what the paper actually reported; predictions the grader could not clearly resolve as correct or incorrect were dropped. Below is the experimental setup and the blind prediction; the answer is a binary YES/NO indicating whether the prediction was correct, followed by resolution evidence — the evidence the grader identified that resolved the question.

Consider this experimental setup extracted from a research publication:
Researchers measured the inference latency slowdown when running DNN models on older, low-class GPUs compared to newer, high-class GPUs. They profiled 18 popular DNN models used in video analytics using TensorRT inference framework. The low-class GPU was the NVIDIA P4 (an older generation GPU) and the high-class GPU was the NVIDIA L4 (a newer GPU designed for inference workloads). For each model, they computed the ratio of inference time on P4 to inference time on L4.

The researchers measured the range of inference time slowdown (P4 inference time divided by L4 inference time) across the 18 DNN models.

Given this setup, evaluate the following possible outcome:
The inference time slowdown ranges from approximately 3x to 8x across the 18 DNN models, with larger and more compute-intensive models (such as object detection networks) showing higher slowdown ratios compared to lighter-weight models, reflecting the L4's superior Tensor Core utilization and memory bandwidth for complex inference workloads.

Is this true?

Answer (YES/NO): YES